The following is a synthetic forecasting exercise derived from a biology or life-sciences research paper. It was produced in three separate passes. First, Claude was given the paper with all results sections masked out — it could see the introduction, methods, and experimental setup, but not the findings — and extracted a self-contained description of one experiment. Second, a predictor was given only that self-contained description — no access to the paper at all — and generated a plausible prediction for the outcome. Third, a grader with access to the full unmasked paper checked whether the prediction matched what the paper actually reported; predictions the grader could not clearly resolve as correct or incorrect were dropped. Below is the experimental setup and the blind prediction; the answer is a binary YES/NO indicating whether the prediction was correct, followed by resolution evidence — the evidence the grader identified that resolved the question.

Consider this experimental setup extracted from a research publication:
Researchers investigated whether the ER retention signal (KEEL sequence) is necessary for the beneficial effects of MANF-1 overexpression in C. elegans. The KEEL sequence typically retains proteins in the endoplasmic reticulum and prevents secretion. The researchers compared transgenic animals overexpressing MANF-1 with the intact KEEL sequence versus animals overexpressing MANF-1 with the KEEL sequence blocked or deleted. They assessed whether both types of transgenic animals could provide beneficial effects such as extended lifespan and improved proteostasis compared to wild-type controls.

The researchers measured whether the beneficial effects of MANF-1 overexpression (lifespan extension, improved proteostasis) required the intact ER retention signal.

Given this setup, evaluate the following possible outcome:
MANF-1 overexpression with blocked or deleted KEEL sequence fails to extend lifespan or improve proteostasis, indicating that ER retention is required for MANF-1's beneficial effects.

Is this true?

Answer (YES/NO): NO